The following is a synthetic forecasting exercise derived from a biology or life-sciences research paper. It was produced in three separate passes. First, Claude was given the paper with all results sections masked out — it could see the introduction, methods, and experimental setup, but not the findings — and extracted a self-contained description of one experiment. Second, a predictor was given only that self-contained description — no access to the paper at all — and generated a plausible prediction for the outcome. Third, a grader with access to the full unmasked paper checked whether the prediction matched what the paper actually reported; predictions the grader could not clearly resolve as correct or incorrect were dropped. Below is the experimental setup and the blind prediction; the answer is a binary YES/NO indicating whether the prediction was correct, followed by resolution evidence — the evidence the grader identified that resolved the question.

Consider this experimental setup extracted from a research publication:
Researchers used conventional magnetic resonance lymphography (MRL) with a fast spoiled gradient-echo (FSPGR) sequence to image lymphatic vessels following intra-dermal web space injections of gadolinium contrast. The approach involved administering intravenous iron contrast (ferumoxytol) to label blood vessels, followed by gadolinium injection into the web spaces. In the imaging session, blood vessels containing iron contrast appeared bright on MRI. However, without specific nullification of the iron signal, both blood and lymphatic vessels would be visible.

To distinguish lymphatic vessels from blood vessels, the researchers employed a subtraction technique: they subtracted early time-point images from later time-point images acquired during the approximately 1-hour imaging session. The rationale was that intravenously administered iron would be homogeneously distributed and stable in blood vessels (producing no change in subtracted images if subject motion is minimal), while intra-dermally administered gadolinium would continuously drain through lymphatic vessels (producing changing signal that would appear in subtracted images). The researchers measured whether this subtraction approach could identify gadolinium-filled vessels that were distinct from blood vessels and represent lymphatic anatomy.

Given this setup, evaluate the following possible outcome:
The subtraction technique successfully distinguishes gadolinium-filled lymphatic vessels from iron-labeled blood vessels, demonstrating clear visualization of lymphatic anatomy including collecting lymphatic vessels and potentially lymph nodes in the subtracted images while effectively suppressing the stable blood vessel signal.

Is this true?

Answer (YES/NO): NO